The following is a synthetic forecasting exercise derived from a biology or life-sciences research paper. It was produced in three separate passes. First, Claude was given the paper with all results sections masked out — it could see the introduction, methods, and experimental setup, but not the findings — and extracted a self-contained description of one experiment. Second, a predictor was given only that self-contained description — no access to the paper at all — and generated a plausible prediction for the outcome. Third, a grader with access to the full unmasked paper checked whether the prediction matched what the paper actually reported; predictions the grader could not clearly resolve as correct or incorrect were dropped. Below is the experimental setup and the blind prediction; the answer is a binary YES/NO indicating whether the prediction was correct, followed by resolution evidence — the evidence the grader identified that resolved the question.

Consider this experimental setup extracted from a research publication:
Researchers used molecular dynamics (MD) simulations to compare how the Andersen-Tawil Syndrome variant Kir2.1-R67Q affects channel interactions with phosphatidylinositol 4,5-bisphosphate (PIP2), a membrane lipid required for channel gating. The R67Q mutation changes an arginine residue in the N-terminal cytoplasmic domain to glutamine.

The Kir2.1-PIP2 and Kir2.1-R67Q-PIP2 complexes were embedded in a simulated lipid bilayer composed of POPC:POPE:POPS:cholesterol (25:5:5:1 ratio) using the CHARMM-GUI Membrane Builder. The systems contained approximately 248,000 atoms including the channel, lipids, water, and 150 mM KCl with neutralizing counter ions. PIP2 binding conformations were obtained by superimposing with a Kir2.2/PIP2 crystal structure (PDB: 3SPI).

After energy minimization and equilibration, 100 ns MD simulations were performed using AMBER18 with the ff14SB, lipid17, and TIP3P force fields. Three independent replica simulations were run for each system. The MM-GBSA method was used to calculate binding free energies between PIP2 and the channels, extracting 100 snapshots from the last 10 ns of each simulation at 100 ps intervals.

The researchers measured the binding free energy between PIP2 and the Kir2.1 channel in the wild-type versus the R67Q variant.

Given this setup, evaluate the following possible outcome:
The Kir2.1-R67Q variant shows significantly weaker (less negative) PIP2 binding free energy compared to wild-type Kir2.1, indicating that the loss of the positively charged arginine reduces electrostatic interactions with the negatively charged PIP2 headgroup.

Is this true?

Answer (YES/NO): YES